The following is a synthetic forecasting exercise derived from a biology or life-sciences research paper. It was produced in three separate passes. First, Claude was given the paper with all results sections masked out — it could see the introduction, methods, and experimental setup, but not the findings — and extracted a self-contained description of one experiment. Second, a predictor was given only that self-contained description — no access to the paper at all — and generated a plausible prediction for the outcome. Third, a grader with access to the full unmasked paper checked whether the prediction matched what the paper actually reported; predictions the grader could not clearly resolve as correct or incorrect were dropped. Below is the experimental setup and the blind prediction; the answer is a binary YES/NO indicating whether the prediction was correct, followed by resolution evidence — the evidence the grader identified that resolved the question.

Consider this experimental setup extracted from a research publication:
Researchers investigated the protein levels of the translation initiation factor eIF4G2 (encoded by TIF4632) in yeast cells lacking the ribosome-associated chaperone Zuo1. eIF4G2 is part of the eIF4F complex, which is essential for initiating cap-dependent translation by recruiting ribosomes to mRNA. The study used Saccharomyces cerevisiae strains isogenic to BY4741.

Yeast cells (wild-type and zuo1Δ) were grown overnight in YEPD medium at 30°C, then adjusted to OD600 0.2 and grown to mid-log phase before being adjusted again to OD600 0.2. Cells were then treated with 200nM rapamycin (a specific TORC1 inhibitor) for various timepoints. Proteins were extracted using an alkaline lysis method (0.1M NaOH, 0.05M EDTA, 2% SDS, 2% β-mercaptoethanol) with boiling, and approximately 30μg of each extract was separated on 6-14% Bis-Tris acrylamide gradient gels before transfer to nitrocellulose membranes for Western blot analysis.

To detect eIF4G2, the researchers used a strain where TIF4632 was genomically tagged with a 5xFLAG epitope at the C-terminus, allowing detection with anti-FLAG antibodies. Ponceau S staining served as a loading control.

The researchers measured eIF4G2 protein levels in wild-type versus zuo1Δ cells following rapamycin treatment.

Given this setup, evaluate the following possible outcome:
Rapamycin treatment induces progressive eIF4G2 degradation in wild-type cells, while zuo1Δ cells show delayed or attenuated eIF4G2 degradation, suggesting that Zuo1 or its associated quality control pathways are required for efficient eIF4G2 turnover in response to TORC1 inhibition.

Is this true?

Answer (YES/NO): YES